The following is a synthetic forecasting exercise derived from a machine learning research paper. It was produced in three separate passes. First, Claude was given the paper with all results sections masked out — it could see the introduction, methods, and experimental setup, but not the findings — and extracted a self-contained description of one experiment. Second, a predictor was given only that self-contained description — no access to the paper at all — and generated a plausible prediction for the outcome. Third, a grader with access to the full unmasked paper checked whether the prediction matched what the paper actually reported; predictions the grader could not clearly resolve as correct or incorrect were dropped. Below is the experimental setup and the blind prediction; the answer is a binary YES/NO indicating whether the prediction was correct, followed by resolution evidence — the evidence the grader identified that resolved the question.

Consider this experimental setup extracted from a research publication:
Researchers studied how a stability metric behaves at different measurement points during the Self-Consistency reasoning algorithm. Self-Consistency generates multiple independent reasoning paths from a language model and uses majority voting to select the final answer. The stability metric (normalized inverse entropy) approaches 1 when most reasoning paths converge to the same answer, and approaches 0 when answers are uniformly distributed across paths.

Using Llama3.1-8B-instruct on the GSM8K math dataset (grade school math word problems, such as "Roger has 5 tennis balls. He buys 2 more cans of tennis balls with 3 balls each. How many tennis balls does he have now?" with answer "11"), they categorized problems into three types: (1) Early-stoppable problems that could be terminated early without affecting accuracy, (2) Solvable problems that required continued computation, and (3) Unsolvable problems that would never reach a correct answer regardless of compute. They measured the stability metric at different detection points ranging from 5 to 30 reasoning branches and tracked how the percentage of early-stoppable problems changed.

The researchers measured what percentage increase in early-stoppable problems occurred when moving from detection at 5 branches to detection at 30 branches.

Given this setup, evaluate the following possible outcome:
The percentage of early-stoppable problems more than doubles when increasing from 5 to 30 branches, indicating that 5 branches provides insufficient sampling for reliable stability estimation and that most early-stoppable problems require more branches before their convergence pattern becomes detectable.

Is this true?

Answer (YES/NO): NO